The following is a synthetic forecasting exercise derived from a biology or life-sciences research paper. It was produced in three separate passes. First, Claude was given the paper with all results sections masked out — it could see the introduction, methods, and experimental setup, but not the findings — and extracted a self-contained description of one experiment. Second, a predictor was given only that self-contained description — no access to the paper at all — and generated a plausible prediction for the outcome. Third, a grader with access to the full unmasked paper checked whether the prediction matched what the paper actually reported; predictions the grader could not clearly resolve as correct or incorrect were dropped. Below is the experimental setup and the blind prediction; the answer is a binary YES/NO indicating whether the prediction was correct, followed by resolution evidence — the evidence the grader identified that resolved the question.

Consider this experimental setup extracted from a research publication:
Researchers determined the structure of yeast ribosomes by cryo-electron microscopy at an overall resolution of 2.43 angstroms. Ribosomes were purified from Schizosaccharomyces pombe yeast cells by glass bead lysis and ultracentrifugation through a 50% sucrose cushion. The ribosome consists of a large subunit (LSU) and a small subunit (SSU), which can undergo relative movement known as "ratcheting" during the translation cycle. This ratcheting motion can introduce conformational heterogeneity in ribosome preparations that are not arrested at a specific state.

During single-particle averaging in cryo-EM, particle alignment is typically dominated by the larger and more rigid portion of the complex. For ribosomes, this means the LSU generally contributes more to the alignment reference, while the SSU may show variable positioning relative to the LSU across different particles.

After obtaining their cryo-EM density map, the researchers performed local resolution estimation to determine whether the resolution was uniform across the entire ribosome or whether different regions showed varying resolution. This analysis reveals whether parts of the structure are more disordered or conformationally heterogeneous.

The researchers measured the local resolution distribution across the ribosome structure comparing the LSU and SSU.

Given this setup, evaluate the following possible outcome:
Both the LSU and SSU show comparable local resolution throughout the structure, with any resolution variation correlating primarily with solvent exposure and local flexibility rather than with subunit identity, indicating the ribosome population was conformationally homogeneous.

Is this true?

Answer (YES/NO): NO